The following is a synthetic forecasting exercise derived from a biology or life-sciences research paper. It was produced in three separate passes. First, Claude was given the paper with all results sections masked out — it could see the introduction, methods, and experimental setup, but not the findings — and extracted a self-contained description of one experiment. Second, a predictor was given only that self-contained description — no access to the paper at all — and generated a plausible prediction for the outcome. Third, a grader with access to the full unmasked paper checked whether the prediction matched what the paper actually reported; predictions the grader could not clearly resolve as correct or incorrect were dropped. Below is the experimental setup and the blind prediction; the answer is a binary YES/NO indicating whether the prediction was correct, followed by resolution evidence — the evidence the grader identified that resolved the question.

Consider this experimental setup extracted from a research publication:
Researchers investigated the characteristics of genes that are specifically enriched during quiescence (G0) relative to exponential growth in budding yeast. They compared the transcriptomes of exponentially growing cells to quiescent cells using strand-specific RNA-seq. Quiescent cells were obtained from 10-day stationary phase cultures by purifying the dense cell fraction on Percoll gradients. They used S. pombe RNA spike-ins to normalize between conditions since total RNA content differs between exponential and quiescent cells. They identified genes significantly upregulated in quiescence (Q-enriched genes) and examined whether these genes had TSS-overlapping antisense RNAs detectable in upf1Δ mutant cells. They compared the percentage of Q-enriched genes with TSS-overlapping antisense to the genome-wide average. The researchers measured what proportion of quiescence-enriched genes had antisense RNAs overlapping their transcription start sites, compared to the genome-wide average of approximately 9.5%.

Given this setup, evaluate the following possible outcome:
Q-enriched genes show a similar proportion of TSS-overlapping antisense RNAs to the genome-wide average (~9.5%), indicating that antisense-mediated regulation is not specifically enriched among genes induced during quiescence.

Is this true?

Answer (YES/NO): NO